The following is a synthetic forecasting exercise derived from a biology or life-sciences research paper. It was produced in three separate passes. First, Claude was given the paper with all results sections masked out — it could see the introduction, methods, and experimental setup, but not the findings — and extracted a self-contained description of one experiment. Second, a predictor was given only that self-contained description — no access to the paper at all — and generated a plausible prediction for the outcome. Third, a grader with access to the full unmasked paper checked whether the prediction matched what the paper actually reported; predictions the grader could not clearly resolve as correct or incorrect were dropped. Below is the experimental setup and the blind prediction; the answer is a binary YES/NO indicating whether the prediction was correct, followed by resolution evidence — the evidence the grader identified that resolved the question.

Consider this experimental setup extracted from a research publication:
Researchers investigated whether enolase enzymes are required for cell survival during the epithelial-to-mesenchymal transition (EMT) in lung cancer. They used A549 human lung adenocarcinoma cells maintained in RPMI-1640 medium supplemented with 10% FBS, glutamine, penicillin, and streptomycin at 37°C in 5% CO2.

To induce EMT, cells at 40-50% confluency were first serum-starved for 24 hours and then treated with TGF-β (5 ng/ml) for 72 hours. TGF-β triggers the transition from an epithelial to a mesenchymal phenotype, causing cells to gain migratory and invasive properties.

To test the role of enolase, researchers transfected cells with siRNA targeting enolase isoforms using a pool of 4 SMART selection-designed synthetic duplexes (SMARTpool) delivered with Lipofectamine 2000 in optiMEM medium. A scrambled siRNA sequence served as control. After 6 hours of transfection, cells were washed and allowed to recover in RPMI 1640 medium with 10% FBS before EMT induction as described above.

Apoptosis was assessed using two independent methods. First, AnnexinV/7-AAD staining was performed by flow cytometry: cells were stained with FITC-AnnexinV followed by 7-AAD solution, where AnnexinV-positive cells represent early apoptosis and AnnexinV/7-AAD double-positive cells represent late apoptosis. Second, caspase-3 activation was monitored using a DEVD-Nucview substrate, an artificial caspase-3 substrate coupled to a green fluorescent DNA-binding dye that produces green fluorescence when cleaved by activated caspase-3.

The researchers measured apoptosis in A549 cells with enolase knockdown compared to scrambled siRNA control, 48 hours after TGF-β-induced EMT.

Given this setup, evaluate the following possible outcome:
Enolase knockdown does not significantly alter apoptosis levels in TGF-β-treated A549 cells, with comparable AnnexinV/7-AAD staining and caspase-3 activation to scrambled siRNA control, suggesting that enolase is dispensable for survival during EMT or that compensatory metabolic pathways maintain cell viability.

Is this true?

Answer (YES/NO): NO